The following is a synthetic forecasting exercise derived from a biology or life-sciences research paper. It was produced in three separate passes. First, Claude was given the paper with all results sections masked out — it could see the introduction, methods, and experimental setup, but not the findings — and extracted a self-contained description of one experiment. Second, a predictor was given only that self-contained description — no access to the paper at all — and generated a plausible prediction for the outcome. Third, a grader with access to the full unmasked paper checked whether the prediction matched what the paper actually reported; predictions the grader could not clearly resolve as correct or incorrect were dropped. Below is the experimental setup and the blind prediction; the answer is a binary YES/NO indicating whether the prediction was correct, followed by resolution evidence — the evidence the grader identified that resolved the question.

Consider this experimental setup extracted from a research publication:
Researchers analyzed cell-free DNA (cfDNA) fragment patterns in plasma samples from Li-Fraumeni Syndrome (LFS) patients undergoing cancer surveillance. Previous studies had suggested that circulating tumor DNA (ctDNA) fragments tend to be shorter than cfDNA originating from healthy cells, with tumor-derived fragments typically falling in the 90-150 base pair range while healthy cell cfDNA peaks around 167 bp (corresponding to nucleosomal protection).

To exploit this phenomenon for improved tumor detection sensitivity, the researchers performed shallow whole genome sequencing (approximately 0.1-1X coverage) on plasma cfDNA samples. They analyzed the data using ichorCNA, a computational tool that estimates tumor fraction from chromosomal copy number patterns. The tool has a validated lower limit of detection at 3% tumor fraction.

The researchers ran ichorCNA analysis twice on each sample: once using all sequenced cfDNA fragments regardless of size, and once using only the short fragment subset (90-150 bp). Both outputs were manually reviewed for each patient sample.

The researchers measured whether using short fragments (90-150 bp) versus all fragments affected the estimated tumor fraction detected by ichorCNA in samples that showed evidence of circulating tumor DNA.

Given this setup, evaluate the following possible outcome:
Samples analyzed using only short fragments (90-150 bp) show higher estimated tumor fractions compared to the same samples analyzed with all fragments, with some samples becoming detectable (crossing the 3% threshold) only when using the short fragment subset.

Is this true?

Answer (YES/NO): NO